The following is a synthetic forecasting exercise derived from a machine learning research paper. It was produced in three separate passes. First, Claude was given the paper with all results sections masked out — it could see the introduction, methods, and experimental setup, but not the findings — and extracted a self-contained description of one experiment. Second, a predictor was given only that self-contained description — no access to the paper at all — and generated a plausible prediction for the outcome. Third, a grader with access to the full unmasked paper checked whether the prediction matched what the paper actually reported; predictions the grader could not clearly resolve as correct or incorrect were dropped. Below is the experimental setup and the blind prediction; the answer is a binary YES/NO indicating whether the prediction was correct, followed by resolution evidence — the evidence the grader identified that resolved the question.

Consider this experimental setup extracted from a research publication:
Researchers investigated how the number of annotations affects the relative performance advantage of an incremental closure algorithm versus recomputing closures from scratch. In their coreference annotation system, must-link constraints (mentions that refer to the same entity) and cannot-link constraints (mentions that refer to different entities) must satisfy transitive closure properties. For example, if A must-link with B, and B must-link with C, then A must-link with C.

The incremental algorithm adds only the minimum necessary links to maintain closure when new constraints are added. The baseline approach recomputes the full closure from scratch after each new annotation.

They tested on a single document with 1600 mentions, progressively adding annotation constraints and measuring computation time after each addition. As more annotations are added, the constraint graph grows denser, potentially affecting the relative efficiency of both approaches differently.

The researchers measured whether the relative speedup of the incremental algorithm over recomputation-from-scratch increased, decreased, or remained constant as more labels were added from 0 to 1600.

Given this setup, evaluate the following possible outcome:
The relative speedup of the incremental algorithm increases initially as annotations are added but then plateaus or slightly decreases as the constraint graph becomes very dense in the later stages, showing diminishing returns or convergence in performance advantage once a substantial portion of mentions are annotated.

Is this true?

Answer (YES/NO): NO